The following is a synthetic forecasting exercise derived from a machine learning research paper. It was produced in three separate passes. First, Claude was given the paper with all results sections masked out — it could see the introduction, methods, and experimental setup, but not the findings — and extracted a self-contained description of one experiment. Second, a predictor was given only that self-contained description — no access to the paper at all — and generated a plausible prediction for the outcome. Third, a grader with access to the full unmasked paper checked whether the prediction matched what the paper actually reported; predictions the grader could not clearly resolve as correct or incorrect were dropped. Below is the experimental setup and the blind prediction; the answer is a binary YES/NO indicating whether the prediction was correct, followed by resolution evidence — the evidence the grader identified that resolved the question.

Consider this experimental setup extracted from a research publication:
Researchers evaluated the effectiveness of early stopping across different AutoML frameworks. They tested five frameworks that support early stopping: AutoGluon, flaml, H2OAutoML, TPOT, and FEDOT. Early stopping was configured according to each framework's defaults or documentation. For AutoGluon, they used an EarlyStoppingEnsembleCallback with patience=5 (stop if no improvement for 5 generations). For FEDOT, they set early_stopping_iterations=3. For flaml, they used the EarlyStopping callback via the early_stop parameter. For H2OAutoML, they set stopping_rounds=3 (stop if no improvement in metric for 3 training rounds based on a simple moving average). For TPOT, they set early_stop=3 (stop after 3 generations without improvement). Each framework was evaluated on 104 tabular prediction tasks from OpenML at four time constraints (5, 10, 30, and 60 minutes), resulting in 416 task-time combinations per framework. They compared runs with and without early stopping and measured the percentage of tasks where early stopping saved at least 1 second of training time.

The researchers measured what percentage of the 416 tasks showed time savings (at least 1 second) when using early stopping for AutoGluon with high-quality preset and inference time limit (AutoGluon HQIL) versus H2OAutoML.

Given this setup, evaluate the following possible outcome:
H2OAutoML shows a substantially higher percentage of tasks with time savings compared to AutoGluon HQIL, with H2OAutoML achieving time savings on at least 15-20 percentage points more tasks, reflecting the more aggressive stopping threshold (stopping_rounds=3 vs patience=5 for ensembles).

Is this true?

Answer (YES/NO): NO